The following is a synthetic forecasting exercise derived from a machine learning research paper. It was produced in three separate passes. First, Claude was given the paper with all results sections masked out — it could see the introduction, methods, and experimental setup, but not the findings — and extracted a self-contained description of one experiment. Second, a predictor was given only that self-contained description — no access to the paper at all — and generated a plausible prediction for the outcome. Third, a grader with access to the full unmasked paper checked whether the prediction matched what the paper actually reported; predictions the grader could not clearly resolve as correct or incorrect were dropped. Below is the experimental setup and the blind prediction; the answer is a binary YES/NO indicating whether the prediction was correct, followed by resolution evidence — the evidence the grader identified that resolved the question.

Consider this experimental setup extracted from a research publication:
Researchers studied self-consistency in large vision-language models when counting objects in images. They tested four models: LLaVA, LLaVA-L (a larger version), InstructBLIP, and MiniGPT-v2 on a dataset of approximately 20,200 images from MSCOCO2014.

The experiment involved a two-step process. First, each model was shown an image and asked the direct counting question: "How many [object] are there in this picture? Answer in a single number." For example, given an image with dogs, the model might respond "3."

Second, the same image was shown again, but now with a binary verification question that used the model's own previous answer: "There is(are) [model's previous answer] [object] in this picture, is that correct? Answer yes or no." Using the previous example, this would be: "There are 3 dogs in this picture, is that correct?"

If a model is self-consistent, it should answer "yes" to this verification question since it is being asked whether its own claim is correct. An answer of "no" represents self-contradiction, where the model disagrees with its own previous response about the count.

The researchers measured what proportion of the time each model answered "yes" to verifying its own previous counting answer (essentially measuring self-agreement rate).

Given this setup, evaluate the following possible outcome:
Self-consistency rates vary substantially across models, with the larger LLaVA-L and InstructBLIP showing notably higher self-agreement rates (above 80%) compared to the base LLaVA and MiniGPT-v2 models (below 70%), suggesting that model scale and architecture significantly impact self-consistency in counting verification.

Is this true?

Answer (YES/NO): NO